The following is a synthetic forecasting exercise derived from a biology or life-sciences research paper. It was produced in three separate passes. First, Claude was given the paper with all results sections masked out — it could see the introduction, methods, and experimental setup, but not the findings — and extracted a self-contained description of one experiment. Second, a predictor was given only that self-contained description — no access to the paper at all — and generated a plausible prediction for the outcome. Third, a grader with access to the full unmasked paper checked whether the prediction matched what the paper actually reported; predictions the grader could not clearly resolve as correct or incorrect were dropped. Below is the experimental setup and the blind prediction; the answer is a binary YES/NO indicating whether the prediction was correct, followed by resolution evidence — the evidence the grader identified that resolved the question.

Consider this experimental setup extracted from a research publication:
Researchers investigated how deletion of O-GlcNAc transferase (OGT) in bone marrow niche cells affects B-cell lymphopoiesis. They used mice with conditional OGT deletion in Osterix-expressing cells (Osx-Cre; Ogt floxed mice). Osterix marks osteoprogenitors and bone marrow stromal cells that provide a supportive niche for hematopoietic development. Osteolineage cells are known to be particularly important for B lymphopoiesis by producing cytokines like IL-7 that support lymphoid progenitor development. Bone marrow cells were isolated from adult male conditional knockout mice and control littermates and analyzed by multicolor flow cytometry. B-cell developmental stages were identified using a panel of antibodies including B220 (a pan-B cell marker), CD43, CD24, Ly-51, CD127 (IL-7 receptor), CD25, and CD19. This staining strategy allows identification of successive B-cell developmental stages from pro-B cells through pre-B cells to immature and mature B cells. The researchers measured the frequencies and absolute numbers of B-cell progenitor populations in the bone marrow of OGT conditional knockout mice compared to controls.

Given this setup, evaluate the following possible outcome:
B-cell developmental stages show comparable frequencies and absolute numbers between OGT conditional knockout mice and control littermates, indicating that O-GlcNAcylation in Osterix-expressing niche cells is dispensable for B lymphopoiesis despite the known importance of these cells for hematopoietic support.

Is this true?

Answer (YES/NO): NO